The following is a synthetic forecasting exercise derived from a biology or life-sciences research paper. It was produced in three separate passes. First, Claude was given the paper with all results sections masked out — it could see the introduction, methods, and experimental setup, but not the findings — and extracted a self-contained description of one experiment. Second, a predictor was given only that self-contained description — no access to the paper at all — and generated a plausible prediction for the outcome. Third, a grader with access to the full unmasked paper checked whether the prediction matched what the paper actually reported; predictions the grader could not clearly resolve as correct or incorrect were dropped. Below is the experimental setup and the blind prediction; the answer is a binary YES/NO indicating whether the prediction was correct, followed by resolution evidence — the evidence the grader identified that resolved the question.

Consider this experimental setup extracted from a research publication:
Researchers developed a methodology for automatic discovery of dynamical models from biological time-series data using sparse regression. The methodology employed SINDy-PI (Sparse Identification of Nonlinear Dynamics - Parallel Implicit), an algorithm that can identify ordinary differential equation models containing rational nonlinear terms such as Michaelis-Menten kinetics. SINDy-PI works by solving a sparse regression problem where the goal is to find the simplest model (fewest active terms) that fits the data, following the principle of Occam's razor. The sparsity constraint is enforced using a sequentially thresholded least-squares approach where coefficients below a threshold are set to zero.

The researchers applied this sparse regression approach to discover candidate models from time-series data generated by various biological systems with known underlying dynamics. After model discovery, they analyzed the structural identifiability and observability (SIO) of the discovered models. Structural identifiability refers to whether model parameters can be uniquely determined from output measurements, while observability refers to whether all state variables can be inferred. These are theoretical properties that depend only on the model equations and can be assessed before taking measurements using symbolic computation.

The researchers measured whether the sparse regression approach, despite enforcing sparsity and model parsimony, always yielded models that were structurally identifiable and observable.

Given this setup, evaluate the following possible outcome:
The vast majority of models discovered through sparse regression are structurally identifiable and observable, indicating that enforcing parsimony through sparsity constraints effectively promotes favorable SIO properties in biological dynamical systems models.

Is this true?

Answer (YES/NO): NO